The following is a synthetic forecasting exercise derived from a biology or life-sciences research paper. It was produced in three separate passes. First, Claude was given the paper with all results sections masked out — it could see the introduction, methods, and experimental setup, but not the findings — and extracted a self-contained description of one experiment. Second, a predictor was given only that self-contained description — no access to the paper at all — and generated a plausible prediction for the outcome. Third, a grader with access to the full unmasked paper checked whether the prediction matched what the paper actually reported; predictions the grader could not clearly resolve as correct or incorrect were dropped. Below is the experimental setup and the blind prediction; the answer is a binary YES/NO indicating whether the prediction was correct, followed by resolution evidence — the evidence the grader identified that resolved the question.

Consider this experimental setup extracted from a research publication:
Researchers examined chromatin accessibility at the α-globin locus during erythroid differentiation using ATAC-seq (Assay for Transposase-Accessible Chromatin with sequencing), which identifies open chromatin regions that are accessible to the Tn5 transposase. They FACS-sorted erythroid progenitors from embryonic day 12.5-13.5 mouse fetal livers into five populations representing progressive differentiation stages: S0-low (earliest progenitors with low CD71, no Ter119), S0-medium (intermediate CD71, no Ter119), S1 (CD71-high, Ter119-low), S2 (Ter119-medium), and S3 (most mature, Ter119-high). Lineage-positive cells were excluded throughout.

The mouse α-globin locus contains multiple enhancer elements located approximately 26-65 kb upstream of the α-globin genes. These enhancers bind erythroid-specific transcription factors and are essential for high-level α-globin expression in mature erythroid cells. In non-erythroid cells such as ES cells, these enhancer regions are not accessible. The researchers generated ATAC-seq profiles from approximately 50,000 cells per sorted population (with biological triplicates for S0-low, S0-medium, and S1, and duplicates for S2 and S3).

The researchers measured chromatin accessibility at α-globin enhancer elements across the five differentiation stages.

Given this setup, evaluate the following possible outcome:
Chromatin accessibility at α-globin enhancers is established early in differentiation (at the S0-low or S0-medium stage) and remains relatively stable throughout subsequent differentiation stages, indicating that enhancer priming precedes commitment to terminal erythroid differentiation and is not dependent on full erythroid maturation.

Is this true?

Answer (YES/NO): NO